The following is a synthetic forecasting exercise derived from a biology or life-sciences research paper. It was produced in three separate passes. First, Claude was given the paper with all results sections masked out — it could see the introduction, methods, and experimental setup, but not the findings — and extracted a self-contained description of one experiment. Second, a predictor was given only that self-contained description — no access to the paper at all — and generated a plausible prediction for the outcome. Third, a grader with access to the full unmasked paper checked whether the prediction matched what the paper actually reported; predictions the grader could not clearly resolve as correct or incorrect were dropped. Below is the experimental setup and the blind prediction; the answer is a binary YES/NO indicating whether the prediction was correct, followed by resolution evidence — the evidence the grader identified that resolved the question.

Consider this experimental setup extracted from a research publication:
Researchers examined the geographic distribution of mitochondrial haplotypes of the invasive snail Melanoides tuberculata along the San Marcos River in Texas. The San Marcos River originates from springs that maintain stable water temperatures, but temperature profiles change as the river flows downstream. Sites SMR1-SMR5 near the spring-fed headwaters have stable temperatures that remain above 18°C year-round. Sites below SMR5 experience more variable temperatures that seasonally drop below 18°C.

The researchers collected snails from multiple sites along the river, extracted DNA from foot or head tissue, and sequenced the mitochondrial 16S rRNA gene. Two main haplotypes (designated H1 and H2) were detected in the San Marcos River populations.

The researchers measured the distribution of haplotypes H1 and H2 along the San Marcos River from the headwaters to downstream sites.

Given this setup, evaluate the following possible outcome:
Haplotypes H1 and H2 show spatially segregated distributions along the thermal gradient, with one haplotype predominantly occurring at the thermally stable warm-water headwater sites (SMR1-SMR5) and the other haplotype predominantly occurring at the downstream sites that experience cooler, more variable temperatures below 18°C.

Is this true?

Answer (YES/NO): YES